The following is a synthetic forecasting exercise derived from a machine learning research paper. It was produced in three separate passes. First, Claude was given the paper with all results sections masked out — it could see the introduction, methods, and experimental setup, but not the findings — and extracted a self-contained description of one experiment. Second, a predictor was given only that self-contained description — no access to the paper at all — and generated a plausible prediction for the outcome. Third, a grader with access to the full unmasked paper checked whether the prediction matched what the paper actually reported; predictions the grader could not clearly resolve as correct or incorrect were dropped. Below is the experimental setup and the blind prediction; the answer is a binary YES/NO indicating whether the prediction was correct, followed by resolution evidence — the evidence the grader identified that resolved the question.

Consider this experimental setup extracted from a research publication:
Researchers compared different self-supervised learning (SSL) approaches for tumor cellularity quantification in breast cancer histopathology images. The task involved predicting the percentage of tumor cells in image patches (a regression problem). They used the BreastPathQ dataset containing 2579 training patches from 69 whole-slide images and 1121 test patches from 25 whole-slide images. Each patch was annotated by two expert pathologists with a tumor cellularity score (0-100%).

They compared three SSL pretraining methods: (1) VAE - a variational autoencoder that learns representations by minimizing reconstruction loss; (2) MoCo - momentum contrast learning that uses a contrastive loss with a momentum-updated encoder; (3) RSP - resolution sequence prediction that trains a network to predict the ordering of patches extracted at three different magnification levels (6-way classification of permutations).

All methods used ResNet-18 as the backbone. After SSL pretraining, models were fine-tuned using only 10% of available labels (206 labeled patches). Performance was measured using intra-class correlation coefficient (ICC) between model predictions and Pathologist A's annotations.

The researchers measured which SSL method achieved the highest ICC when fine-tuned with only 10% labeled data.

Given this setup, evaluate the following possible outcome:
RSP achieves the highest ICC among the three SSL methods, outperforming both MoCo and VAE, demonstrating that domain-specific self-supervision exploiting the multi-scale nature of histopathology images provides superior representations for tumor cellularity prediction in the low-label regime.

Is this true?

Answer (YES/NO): NO